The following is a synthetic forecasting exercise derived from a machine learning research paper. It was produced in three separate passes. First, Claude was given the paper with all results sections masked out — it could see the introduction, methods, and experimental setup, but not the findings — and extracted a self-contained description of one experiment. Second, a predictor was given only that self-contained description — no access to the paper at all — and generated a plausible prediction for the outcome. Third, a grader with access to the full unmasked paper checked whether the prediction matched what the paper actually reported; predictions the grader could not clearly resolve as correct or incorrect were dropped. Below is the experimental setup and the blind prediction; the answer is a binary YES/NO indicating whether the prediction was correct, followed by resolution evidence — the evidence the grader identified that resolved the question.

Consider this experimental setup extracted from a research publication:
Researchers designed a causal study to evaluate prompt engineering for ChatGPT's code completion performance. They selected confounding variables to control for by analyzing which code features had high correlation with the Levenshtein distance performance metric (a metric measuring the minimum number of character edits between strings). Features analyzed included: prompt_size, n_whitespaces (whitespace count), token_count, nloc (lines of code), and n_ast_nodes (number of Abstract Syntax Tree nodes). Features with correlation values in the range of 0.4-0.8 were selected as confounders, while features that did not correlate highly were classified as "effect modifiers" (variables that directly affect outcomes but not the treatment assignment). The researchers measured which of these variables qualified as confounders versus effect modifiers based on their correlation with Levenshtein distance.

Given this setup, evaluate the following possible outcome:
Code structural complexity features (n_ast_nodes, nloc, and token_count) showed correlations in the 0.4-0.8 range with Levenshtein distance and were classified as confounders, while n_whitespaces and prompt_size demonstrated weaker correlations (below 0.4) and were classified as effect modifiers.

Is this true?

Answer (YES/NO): NO